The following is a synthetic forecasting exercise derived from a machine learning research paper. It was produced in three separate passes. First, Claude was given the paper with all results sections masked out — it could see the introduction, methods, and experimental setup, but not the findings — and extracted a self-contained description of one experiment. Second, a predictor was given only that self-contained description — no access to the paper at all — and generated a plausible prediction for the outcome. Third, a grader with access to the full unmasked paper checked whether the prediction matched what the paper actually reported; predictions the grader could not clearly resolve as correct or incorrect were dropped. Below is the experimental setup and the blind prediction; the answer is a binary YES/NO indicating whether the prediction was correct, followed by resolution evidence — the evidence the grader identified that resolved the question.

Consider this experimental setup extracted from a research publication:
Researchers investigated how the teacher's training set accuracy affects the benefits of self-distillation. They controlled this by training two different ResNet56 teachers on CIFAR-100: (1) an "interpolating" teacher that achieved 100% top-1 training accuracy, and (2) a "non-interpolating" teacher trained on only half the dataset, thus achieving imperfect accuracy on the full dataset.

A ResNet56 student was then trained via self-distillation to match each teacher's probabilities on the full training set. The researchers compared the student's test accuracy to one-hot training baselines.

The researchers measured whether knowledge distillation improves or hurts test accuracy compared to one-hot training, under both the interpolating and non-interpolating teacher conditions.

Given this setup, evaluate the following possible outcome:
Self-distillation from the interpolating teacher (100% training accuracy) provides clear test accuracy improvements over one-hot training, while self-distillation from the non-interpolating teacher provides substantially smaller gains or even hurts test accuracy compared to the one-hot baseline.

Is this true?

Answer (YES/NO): YES